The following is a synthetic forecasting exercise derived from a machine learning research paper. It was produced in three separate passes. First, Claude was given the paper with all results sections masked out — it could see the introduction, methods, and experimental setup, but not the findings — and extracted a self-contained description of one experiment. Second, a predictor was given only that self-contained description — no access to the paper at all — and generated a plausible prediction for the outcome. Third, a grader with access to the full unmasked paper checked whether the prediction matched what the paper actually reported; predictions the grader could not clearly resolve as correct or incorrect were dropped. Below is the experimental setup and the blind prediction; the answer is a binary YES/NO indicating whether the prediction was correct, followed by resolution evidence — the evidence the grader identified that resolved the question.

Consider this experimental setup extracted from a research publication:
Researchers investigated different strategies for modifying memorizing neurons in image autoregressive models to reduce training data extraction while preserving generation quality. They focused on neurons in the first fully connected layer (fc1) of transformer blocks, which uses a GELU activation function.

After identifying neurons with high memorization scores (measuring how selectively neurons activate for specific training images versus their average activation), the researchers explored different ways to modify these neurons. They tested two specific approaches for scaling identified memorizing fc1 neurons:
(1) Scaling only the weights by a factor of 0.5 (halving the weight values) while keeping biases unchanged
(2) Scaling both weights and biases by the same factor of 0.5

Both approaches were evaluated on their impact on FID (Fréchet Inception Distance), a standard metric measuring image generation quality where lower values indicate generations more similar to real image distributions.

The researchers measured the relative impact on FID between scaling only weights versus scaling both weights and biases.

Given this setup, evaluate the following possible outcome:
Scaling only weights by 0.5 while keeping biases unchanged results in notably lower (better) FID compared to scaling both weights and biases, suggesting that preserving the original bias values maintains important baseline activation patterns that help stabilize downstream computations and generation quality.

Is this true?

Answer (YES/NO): YES